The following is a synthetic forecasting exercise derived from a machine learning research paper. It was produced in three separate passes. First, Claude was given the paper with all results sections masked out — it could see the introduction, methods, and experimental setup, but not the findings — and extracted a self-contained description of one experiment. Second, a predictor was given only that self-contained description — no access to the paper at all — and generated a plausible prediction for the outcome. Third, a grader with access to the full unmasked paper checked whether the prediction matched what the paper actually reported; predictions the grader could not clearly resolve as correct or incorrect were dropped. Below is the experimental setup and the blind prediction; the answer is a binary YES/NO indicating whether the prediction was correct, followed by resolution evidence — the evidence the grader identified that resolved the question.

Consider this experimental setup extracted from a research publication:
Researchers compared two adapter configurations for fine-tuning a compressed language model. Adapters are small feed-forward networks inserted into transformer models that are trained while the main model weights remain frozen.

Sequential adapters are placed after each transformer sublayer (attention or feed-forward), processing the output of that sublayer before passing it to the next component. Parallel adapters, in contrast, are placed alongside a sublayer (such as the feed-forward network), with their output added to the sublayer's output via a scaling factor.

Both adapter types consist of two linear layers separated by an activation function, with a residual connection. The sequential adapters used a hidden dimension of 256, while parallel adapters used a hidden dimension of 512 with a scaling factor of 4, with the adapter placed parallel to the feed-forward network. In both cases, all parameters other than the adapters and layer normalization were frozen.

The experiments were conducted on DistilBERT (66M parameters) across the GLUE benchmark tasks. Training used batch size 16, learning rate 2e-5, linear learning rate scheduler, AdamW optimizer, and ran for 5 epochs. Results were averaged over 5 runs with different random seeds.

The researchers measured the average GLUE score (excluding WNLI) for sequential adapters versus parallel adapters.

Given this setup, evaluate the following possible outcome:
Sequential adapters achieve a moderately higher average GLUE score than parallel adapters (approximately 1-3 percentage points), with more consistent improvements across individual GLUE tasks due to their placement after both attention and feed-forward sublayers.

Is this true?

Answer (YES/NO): NO